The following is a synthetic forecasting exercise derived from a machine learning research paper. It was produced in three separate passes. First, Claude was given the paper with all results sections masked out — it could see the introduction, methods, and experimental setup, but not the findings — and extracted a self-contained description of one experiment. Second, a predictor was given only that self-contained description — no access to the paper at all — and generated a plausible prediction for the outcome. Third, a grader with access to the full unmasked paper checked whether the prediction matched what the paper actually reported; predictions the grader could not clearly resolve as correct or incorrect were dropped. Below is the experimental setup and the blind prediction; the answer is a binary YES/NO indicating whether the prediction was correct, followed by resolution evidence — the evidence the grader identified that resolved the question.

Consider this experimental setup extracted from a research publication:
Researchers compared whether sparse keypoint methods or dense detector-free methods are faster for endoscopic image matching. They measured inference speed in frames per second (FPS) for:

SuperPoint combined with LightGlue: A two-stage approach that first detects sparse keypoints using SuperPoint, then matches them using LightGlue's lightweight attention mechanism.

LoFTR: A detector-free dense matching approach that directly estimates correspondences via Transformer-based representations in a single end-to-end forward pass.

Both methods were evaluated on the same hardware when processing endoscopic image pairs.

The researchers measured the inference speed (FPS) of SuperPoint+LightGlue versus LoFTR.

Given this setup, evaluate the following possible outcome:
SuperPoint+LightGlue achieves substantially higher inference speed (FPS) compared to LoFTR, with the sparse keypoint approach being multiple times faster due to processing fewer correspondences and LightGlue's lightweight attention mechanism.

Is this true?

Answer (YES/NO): NO